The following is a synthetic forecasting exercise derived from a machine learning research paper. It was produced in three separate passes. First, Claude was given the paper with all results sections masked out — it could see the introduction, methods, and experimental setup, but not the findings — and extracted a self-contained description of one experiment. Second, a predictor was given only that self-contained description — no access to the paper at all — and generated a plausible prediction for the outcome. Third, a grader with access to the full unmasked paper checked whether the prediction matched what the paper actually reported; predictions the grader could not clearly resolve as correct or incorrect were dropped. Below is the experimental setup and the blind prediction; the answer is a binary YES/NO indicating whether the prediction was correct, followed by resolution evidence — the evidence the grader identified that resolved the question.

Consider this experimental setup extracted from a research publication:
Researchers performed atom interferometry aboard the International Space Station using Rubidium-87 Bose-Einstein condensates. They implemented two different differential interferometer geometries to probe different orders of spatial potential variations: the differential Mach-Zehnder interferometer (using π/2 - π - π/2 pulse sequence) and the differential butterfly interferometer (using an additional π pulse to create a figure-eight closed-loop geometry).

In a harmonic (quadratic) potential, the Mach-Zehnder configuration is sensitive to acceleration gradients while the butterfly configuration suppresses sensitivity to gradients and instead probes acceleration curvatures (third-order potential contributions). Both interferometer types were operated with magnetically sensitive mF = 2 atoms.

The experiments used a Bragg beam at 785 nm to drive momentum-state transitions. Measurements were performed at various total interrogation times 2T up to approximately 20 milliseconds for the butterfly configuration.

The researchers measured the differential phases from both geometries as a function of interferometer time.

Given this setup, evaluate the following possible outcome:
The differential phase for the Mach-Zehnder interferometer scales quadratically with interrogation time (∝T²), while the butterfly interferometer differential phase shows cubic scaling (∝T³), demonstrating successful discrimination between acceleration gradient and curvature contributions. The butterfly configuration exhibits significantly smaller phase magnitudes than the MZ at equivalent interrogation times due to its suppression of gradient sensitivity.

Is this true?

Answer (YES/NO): NO